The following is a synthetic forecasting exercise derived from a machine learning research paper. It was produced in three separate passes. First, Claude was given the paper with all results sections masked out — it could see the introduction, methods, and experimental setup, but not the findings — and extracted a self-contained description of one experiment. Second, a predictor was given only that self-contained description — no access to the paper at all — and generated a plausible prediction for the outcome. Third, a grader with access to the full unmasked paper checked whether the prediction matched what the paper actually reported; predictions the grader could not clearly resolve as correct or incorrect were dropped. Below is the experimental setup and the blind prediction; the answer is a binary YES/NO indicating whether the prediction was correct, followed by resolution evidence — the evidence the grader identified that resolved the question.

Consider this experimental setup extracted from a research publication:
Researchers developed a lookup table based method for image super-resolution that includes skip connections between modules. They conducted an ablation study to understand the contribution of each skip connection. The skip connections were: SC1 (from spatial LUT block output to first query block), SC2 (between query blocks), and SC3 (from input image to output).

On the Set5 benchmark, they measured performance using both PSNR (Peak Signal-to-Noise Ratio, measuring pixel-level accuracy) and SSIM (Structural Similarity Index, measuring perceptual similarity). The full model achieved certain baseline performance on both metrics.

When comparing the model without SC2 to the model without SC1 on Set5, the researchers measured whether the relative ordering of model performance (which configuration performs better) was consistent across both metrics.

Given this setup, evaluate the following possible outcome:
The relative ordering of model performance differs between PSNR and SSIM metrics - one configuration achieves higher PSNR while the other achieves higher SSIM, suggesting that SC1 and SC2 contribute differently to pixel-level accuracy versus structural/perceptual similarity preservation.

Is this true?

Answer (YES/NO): NO